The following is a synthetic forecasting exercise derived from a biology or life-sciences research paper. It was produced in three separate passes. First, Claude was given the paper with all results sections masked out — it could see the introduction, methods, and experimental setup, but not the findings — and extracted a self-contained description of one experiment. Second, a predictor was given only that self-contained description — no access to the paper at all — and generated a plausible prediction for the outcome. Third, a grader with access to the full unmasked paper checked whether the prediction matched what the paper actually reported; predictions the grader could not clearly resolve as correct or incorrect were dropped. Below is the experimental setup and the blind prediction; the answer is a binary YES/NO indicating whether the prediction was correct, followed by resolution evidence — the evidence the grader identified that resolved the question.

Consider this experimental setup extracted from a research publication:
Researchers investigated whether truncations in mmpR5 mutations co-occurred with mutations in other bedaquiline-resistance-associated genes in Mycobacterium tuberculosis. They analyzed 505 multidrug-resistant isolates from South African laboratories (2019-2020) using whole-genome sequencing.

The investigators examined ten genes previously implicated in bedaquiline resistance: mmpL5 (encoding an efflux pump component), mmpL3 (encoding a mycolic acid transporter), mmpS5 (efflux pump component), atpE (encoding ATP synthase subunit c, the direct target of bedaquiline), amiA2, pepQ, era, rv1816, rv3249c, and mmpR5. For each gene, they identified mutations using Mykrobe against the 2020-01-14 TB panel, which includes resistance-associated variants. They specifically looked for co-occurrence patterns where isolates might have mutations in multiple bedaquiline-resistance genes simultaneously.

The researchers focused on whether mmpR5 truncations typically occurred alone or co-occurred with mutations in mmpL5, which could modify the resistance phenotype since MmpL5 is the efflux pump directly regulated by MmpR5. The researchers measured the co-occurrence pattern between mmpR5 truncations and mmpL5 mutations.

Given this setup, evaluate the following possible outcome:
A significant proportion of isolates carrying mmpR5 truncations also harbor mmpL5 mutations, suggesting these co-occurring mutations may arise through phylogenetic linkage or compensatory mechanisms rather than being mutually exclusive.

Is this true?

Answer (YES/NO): NO